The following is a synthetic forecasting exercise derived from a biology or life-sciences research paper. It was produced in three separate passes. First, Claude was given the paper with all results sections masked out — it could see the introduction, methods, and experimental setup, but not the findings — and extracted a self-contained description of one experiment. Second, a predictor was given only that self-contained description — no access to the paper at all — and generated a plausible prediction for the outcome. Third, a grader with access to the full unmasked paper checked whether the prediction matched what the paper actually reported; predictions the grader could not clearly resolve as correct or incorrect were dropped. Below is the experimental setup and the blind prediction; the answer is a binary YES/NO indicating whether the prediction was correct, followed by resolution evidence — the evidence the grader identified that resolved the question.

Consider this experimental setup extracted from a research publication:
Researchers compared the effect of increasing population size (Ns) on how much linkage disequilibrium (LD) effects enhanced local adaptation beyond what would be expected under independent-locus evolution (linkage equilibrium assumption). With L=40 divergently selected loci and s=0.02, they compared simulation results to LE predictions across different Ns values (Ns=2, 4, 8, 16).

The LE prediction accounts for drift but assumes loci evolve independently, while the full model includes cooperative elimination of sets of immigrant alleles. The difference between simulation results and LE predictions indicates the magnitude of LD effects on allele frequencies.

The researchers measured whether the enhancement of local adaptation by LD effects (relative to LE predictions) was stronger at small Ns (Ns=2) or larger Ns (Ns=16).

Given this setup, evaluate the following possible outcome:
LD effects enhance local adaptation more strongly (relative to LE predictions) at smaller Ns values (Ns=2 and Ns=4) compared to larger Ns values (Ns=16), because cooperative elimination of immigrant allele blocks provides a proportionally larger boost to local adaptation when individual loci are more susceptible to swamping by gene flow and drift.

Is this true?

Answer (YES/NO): NO